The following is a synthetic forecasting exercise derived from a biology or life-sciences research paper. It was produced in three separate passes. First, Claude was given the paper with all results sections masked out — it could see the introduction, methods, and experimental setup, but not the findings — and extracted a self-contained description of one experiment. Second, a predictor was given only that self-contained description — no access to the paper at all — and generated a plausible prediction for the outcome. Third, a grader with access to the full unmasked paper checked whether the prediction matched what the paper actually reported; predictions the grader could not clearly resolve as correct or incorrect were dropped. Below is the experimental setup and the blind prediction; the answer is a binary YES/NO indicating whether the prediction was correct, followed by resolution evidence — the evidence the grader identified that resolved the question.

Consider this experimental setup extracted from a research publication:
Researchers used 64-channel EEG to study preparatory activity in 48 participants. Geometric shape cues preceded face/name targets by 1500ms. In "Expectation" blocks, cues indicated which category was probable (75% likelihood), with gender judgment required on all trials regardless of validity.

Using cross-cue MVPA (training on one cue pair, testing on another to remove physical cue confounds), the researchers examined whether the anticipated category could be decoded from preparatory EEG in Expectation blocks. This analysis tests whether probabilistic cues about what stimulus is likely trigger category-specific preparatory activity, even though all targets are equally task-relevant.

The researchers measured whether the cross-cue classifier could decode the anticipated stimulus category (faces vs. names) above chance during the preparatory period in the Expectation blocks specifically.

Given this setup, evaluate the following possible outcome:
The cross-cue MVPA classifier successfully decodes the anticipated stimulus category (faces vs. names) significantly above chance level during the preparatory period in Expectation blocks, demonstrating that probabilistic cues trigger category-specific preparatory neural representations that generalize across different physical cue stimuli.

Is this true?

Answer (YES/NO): YES